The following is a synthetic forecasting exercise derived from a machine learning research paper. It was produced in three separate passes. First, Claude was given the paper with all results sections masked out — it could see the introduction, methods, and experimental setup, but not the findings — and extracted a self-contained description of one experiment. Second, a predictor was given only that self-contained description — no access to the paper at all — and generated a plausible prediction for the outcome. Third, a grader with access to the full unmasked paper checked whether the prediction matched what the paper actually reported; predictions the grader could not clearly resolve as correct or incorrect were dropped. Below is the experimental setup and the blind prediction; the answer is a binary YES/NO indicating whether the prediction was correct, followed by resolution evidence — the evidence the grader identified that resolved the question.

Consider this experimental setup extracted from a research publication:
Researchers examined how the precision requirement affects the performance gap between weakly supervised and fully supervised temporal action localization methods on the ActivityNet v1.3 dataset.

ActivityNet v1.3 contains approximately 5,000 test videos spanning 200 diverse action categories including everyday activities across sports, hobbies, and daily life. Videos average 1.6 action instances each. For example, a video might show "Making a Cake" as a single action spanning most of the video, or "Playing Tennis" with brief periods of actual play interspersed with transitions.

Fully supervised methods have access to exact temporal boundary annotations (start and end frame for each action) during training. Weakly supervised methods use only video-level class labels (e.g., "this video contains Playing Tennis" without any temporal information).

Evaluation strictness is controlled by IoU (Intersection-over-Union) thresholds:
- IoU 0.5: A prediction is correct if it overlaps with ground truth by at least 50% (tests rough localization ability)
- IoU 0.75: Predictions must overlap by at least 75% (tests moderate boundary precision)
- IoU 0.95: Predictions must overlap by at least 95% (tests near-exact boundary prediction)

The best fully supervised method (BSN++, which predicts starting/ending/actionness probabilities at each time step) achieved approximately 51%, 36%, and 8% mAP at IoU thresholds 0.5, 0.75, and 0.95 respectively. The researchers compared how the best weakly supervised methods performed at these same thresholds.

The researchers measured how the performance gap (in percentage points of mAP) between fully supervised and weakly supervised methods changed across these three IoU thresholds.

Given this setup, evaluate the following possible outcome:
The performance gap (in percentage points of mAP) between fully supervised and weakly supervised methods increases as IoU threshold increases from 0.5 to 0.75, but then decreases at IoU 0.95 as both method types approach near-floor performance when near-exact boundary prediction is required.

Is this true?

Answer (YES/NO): YES